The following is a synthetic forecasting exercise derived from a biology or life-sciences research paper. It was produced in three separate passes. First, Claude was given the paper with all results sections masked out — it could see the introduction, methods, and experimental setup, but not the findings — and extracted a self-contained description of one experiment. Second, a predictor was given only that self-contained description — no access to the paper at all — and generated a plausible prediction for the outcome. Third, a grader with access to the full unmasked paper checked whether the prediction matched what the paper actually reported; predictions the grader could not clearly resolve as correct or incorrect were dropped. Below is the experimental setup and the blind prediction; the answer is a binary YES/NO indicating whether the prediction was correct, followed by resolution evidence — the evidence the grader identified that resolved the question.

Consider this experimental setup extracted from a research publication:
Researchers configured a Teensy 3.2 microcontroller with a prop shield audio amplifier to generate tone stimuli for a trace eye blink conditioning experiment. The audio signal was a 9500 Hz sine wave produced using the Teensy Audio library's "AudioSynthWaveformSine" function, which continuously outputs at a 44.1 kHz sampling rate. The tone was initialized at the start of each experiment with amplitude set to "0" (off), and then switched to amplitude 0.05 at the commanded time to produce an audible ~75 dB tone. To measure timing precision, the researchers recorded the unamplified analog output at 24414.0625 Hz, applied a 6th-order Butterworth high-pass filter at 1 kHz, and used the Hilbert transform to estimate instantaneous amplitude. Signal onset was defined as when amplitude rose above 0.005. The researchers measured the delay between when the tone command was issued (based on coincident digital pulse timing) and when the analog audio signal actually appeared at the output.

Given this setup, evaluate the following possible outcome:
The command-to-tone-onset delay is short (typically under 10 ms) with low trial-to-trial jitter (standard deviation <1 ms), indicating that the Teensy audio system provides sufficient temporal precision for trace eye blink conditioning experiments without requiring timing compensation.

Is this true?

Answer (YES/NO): YES